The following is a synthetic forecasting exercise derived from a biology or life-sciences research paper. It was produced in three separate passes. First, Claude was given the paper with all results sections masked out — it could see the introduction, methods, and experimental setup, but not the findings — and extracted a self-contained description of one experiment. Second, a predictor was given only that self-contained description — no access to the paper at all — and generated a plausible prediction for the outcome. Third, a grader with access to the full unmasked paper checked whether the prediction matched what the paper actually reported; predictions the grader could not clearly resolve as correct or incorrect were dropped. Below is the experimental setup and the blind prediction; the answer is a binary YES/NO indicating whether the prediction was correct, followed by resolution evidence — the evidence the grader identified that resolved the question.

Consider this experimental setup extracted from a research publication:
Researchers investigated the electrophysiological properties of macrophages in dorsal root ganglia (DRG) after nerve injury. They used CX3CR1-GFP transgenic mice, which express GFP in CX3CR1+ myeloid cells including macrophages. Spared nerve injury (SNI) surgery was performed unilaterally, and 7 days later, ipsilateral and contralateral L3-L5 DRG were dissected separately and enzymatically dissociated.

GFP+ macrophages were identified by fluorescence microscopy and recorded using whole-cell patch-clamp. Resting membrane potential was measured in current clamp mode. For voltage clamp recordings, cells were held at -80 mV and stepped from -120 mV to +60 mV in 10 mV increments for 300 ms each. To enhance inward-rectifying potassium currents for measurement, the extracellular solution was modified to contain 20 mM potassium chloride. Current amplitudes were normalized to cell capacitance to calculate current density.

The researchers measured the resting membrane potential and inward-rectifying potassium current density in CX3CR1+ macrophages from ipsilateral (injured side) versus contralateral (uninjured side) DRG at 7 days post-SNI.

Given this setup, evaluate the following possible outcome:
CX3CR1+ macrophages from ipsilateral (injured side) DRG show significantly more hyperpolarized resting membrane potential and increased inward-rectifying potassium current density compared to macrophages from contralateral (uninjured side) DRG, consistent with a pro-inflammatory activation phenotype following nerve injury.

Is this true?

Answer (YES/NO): NO